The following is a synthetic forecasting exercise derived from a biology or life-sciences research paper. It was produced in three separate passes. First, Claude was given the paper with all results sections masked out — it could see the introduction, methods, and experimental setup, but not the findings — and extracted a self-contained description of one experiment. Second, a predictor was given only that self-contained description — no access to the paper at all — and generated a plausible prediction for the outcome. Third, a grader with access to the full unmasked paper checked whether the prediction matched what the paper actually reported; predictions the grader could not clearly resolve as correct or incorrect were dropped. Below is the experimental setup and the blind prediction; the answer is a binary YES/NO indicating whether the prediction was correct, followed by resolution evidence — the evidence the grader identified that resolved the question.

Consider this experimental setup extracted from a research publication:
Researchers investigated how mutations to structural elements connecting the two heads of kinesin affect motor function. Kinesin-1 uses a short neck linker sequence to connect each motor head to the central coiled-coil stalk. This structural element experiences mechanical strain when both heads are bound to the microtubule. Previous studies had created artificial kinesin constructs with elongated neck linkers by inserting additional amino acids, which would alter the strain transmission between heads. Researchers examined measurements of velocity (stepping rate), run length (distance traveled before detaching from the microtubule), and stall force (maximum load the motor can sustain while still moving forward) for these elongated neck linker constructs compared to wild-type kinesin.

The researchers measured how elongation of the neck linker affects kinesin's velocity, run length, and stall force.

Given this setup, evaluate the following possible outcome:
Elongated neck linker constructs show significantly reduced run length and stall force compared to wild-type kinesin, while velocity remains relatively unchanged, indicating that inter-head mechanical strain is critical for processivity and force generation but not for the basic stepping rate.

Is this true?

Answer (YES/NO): NO